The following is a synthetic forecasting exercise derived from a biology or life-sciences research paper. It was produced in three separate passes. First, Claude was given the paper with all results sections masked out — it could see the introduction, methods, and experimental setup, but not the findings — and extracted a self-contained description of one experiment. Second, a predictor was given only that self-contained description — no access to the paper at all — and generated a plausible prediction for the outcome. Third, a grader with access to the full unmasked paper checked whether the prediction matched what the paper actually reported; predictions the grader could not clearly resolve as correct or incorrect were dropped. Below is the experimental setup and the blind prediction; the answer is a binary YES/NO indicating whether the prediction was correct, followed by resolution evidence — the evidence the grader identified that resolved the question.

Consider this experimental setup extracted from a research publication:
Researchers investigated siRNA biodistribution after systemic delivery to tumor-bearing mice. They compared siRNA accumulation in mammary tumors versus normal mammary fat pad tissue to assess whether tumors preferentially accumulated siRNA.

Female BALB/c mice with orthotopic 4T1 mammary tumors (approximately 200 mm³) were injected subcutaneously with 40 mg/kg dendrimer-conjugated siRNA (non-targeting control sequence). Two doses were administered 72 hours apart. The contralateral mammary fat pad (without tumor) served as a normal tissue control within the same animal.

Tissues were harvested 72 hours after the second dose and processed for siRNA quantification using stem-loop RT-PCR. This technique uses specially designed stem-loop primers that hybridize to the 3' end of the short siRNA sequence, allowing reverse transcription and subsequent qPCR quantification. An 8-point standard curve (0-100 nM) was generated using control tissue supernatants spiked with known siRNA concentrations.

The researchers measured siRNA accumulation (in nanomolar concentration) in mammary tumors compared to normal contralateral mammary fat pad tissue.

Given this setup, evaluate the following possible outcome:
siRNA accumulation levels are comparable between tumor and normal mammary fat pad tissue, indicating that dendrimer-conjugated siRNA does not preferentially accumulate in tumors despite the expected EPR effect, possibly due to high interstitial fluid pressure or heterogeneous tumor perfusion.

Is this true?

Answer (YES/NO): YES